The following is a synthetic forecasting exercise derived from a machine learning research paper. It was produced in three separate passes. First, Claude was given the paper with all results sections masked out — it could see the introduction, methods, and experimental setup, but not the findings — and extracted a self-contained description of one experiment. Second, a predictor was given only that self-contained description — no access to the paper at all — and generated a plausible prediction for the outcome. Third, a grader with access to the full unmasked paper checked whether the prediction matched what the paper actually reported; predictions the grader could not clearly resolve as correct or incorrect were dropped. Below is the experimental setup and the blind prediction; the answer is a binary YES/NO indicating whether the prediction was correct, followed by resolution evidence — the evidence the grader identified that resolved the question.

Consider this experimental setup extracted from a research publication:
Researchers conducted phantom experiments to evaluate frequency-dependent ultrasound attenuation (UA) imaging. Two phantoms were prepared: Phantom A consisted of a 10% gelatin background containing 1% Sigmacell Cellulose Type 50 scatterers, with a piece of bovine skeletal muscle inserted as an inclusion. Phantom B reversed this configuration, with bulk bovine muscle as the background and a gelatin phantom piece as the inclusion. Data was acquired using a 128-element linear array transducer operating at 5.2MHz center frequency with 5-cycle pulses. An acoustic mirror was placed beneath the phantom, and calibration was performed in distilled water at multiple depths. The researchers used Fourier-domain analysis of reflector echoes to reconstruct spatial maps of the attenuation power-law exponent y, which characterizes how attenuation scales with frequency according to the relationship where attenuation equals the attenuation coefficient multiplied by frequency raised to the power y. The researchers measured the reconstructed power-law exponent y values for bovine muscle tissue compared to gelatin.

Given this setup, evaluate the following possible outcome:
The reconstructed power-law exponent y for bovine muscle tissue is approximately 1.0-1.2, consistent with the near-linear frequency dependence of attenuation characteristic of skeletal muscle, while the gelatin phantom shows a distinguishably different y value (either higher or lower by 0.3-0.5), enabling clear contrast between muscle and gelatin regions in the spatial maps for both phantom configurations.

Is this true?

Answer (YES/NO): NO